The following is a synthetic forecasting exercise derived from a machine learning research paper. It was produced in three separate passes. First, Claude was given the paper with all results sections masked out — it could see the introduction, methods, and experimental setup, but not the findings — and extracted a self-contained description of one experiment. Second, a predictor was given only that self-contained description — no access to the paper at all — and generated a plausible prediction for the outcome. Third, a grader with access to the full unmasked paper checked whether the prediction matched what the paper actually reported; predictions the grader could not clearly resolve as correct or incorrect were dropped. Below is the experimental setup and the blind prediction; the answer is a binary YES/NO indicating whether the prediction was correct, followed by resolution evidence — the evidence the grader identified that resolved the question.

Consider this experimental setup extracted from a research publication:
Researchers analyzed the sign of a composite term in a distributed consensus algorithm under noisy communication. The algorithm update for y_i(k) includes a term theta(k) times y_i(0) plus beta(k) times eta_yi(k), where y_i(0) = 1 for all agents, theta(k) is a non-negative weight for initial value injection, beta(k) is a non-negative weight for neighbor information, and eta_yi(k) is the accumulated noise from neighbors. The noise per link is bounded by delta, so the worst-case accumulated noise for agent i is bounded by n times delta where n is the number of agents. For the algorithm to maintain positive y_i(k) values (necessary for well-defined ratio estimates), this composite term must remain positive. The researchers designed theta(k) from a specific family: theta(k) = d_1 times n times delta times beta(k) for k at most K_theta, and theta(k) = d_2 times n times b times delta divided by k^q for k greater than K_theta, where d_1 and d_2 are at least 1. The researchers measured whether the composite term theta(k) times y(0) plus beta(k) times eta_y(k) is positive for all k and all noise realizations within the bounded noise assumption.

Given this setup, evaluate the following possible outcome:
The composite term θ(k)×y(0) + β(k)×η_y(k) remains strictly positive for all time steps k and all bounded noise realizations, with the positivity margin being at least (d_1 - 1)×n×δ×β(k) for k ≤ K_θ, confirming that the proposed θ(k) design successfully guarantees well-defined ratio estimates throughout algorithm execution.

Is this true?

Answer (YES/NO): NO